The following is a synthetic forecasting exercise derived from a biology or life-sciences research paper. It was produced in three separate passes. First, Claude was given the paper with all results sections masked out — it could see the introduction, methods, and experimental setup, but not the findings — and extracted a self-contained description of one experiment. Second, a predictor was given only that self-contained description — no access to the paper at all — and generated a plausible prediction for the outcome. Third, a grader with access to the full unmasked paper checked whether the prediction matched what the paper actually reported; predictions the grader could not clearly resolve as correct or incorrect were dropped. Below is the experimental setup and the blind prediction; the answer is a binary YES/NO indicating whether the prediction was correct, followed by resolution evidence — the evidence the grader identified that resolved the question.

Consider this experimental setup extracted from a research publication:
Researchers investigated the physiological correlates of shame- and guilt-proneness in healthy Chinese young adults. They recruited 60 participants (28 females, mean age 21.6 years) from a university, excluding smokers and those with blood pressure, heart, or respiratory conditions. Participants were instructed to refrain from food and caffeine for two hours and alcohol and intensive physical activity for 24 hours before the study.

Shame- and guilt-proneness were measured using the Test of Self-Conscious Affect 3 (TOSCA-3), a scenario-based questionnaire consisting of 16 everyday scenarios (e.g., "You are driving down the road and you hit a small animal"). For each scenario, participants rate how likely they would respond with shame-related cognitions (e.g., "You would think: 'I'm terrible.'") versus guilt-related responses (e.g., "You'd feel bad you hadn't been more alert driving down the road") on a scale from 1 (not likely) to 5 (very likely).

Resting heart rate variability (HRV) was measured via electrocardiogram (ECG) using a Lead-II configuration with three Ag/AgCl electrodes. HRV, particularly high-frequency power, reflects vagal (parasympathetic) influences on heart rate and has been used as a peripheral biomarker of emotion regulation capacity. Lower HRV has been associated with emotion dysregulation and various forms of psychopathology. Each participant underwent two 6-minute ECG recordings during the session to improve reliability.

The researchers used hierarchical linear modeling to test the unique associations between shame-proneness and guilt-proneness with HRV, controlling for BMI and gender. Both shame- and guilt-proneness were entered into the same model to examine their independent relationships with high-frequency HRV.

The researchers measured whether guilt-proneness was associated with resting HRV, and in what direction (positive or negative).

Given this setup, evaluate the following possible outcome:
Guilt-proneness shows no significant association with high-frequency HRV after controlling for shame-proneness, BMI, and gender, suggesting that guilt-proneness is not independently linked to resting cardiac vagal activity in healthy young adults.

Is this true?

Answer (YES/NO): NO